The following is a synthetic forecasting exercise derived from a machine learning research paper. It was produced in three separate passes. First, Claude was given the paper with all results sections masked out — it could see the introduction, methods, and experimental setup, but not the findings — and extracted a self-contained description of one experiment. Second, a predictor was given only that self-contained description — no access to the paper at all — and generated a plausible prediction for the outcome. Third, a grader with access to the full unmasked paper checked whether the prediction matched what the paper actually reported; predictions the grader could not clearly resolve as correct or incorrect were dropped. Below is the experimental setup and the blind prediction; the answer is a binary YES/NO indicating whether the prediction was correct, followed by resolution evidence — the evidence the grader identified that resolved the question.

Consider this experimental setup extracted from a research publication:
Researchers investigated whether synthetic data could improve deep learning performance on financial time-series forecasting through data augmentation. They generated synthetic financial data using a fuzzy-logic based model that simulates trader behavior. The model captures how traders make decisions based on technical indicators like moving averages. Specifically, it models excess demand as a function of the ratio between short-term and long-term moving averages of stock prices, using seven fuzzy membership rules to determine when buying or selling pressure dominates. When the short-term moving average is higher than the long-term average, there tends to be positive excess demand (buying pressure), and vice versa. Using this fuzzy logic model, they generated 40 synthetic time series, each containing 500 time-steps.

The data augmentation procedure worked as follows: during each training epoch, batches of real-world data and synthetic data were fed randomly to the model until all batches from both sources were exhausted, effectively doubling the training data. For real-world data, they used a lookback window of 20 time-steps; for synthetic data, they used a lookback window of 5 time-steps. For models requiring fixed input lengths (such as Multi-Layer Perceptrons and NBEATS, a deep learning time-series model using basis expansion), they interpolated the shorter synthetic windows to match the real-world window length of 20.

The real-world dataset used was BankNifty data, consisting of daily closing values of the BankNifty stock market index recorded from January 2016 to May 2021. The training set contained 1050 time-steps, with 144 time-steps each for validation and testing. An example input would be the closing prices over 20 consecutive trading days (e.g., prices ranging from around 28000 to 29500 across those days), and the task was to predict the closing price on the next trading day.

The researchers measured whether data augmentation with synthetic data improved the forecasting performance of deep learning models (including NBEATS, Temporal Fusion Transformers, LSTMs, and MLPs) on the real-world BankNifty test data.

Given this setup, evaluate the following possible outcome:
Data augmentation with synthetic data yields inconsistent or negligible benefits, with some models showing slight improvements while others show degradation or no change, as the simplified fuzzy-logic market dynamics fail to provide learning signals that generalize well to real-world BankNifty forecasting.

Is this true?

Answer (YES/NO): YES